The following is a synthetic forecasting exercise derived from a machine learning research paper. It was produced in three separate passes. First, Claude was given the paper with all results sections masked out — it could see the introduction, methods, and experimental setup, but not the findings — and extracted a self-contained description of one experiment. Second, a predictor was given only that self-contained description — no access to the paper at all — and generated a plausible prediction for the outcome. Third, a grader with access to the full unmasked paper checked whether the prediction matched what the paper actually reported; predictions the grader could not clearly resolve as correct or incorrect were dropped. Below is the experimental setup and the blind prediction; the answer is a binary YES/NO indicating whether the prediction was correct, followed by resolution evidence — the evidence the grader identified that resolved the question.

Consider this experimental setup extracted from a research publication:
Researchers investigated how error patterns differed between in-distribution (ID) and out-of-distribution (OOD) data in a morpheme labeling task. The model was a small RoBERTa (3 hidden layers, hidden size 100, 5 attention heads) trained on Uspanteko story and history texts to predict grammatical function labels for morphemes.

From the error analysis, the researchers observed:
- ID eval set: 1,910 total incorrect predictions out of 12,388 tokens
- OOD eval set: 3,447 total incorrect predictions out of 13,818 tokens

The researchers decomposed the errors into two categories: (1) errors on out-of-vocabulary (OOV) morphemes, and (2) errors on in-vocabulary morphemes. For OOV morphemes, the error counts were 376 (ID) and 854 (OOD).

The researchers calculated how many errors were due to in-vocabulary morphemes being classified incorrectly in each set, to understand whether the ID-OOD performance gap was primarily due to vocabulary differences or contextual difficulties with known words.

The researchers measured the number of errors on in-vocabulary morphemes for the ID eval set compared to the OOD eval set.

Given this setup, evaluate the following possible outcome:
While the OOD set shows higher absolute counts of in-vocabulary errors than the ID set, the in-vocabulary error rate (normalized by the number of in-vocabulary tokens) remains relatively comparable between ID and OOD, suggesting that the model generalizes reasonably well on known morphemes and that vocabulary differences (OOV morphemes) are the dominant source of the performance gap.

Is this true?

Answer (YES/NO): NO